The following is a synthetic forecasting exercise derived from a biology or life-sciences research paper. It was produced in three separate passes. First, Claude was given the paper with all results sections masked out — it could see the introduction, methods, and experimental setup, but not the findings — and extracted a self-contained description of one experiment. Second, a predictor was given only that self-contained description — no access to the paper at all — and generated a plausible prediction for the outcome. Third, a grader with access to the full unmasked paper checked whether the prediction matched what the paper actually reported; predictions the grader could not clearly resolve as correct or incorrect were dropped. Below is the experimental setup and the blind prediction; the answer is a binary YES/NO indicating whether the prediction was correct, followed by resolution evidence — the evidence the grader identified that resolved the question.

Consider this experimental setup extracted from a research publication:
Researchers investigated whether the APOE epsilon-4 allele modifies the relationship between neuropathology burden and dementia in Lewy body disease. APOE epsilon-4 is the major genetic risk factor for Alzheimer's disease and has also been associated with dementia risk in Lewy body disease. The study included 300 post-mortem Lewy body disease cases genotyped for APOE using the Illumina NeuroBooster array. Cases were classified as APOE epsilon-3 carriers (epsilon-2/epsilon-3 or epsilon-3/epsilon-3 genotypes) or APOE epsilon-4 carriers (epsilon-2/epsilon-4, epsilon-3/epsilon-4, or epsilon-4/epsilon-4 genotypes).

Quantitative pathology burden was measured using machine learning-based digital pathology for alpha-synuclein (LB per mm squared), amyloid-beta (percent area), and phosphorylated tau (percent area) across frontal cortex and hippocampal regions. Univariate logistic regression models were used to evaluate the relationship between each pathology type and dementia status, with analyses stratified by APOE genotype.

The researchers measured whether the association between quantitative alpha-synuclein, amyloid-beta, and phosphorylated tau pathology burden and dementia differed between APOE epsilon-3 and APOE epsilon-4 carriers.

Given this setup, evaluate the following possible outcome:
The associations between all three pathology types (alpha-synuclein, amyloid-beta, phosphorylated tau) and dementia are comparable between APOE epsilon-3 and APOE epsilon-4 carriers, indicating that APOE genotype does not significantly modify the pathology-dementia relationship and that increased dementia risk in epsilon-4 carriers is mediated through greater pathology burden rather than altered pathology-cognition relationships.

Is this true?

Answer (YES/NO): NO